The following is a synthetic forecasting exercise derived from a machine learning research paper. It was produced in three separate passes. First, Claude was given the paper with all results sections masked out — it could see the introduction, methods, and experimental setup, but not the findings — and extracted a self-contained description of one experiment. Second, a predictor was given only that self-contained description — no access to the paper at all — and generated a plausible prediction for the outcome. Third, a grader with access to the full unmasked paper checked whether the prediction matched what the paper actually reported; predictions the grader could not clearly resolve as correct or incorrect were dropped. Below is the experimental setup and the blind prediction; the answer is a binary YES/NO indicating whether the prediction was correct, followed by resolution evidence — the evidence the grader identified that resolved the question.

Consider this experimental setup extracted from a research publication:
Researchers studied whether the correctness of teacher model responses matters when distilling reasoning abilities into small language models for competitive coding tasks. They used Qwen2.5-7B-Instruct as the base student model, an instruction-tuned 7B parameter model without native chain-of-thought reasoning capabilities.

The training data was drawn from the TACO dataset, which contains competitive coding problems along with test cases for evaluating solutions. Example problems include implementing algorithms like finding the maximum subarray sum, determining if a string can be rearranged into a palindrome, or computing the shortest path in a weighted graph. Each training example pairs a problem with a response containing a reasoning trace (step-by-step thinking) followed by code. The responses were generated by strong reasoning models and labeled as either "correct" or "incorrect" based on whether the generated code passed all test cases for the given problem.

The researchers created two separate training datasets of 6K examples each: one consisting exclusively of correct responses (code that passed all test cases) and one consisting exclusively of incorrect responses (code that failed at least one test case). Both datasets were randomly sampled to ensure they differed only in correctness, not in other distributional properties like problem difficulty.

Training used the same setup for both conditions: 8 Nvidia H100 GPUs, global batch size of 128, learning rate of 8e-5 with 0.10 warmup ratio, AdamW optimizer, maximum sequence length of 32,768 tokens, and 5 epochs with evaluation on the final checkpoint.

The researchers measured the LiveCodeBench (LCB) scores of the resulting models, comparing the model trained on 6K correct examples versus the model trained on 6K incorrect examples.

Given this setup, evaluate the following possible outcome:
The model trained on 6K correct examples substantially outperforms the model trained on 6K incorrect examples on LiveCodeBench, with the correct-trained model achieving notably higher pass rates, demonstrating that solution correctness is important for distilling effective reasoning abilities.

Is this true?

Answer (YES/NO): NO